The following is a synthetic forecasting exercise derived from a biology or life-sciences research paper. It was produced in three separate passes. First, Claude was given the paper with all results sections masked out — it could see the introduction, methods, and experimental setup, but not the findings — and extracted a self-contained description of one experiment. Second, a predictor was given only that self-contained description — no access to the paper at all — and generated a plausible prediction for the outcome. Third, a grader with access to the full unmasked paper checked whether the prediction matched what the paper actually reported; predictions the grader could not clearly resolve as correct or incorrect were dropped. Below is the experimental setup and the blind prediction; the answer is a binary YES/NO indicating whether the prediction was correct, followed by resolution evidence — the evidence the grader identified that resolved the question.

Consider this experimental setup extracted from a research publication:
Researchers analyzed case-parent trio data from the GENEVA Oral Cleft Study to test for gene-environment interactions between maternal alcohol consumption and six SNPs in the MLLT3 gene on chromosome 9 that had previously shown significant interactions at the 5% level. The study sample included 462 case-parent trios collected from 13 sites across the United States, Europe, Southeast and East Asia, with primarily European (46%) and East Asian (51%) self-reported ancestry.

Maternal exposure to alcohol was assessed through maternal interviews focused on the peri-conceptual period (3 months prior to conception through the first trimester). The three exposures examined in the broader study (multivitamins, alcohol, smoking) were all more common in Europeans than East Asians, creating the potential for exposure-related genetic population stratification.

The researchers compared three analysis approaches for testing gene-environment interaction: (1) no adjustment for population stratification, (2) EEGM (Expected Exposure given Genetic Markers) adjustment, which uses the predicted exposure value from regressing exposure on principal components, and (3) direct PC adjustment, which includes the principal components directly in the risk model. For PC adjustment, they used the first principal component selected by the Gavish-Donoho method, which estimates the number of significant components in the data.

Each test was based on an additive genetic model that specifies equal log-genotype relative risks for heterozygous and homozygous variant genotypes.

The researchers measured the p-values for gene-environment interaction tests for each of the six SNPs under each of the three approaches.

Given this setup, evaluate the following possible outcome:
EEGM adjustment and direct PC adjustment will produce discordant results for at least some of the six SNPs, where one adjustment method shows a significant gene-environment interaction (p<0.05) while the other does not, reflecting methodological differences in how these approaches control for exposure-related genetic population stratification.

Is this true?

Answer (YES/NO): NO